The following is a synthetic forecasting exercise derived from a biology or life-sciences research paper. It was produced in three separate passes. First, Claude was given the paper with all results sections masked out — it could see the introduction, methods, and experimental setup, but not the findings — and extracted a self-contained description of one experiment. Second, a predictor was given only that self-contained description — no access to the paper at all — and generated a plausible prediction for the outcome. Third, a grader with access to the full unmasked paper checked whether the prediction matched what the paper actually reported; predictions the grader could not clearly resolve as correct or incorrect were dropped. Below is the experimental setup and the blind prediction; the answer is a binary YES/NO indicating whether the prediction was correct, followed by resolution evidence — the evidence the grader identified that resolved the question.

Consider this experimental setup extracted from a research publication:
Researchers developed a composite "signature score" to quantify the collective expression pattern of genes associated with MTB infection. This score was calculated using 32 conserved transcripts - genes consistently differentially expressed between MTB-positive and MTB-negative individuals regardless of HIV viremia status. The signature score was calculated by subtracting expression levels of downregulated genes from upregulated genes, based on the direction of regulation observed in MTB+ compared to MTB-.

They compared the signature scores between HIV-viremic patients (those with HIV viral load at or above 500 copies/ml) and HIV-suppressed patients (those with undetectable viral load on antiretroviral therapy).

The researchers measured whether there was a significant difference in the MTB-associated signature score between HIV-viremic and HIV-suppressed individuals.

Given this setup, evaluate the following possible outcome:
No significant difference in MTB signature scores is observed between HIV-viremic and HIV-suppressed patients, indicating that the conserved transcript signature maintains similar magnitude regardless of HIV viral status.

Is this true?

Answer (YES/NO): NO